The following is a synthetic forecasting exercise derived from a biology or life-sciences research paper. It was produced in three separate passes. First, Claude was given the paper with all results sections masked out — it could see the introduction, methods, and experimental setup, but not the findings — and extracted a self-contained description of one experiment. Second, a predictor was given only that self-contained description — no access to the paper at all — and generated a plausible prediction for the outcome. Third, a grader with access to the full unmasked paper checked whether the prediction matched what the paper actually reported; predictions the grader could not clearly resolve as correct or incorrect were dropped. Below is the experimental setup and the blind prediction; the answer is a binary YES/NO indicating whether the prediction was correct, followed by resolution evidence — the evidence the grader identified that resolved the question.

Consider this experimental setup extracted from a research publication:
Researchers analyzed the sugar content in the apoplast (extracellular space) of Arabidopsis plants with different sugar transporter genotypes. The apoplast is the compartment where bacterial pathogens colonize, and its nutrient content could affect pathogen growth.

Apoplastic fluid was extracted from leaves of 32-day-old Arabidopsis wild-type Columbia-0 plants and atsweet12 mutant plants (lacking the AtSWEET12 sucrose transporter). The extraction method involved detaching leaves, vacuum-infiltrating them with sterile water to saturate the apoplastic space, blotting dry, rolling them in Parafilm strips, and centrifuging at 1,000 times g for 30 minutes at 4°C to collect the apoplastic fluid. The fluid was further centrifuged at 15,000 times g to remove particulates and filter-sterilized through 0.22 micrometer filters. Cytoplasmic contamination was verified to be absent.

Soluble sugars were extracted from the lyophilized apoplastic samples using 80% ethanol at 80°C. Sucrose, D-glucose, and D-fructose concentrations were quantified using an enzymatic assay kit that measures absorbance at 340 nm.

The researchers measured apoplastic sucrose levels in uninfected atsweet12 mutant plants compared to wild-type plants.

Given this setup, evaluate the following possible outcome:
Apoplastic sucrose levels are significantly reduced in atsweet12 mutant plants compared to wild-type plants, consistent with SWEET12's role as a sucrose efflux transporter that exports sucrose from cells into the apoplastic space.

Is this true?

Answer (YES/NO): NO